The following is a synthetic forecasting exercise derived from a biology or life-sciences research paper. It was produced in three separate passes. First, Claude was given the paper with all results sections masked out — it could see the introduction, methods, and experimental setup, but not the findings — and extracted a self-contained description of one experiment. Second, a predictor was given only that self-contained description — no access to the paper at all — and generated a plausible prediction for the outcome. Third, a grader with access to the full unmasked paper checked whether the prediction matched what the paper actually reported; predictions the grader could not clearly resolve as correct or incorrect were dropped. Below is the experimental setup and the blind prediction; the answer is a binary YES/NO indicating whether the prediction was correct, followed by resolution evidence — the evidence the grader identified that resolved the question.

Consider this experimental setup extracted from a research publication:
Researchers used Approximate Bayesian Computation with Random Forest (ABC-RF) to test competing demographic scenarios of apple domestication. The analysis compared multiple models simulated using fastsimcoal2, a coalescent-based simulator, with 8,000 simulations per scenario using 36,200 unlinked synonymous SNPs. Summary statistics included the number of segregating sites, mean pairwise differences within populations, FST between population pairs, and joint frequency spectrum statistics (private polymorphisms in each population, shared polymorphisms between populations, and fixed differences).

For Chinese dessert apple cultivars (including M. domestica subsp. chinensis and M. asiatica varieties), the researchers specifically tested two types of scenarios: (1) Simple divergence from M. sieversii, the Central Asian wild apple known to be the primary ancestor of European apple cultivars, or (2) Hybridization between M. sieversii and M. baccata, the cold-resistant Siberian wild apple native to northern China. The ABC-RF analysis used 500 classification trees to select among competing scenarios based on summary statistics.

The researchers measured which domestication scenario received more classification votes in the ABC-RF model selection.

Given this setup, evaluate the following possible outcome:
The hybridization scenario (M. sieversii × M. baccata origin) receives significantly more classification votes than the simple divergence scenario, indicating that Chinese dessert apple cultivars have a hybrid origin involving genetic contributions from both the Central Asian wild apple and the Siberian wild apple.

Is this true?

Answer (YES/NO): NO